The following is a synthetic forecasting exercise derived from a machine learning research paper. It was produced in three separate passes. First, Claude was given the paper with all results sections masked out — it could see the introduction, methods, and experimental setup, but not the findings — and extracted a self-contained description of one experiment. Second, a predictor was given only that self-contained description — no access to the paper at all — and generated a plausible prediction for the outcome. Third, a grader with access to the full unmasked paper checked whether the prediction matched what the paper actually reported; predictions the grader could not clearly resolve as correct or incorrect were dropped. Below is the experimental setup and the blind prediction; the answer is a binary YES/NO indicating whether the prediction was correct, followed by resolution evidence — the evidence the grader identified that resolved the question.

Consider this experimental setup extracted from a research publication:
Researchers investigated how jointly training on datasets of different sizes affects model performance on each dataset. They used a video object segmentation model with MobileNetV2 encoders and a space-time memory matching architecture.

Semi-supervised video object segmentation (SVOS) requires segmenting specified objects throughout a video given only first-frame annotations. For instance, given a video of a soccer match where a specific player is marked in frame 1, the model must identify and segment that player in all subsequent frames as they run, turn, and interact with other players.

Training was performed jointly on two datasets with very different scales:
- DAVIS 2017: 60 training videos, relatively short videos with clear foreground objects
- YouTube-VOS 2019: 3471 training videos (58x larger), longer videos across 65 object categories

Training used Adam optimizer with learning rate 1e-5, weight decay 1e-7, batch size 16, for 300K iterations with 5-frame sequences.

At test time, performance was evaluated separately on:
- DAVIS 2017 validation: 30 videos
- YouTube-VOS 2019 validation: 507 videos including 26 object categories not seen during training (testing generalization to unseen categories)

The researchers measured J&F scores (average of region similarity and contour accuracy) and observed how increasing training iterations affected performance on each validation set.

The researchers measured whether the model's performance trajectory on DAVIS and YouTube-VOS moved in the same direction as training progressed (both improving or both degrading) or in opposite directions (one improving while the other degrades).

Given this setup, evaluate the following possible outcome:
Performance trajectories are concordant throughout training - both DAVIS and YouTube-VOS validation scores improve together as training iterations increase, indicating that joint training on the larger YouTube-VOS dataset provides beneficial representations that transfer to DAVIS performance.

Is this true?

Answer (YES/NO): NO